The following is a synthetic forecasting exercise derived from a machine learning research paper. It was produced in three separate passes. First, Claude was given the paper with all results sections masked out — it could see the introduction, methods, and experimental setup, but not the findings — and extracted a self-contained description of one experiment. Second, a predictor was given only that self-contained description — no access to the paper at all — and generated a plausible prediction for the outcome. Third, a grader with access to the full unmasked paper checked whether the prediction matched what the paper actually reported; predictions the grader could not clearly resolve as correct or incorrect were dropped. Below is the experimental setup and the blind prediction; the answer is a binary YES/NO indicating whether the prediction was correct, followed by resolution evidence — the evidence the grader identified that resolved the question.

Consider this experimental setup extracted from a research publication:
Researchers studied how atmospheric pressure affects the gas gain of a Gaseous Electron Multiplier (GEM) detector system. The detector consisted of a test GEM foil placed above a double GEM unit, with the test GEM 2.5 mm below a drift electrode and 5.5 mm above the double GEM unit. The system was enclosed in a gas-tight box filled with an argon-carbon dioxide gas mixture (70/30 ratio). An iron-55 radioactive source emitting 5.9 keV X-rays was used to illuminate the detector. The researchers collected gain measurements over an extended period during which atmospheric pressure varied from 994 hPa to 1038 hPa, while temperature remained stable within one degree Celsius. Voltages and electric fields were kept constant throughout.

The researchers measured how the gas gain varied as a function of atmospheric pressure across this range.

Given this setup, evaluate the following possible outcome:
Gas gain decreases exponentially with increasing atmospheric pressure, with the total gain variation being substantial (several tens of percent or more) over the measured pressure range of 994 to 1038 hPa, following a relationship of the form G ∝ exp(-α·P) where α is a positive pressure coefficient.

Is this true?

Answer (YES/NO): NO